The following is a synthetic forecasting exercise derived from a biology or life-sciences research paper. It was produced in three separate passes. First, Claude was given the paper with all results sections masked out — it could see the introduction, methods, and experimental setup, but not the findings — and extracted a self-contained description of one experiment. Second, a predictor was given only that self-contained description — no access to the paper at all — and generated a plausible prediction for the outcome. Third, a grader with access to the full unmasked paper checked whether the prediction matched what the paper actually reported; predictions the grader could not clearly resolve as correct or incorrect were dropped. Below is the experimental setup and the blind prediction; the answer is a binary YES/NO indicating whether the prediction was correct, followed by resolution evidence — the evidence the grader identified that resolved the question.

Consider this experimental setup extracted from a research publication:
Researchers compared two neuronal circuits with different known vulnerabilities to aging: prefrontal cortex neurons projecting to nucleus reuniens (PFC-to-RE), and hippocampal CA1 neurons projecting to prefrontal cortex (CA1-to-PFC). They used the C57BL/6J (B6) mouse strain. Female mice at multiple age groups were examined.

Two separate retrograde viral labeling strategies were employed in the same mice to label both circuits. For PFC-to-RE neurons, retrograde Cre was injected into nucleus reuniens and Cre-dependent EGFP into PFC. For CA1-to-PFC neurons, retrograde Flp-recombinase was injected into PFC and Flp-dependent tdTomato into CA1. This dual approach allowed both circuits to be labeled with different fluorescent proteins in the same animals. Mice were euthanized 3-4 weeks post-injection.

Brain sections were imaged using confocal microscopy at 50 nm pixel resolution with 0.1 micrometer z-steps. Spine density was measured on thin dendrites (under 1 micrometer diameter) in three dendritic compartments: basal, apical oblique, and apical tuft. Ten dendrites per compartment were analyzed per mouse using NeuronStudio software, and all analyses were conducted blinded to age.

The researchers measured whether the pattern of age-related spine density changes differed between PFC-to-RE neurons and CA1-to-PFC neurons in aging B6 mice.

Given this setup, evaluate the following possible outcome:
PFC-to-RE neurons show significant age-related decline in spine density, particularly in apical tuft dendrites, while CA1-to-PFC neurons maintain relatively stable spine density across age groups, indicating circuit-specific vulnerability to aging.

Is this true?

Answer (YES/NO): NO